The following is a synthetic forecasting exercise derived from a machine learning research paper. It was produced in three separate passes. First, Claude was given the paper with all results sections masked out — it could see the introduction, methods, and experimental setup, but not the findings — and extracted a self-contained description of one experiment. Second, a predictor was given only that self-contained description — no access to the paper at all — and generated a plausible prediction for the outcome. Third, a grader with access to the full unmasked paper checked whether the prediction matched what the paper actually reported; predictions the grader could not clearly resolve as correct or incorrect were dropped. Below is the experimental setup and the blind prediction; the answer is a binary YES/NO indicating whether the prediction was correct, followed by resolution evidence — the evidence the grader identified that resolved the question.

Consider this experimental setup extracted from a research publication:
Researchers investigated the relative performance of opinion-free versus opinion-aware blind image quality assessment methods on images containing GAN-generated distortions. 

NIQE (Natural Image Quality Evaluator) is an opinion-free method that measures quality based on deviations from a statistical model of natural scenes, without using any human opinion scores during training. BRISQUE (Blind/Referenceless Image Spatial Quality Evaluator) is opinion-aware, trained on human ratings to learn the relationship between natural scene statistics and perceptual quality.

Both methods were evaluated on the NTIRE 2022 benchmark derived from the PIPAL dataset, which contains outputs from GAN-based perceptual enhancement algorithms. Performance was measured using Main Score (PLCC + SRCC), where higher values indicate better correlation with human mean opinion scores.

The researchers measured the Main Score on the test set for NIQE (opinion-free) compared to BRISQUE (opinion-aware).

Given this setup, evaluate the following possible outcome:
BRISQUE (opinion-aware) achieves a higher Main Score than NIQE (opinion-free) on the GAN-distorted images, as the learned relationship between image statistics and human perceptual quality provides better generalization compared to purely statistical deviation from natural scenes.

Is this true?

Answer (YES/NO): YES